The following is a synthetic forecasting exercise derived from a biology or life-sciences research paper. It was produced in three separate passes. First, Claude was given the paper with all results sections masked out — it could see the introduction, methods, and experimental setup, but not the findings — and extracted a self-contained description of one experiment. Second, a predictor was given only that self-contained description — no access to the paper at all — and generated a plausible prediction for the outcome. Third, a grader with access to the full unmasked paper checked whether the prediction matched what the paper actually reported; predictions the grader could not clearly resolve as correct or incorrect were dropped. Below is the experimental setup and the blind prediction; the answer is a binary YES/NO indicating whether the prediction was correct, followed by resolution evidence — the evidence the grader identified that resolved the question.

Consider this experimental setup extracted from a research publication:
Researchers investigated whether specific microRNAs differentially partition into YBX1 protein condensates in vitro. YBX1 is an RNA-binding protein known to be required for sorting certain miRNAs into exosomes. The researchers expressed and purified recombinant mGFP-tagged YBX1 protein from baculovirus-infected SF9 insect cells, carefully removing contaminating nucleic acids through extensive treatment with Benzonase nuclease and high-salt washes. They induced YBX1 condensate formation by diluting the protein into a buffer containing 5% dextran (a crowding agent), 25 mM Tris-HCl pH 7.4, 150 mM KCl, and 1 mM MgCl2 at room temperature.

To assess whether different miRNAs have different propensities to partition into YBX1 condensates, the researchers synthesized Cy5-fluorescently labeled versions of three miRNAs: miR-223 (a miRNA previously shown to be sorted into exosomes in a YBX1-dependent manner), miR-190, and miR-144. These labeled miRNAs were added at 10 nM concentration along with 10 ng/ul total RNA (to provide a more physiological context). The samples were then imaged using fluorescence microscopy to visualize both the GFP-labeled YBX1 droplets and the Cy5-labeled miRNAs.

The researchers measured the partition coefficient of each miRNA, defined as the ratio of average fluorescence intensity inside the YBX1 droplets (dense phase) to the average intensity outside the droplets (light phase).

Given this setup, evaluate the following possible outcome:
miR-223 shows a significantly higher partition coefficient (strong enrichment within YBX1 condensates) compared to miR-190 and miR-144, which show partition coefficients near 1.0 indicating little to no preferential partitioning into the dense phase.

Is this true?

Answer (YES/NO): YES